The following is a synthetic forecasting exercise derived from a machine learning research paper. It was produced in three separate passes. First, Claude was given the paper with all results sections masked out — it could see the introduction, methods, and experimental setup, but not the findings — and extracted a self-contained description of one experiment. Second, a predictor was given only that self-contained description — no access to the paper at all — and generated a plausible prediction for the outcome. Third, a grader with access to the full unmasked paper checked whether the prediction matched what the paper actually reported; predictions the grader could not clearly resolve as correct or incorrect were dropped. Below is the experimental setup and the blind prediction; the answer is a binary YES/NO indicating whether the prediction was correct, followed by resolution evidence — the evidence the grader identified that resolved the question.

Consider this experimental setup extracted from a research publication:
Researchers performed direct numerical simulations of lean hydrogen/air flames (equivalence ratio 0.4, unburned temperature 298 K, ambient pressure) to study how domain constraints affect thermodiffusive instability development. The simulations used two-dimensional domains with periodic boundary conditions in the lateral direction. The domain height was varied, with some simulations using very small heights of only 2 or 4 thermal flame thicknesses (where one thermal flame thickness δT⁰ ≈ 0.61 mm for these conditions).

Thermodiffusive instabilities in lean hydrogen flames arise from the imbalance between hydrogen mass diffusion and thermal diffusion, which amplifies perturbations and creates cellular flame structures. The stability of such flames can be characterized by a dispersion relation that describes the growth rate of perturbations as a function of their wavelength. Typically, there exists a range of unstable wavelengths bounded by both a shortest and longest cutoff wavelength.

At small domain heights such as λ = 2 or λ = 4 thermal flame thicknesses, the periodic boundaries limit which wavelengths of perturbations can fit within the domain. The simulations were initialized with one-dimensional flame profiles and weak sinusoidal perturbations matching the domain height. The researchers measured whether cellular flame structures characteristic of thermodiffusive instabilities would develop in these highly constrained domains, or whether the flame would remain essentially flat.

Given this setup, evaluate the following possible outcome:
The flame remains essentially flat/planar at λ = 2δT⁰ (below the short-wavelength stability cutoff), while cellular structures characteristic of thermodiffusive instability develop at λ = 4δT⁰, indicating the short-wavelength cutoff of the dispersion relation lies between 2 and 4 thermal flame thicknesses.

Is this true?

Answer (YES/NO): YES